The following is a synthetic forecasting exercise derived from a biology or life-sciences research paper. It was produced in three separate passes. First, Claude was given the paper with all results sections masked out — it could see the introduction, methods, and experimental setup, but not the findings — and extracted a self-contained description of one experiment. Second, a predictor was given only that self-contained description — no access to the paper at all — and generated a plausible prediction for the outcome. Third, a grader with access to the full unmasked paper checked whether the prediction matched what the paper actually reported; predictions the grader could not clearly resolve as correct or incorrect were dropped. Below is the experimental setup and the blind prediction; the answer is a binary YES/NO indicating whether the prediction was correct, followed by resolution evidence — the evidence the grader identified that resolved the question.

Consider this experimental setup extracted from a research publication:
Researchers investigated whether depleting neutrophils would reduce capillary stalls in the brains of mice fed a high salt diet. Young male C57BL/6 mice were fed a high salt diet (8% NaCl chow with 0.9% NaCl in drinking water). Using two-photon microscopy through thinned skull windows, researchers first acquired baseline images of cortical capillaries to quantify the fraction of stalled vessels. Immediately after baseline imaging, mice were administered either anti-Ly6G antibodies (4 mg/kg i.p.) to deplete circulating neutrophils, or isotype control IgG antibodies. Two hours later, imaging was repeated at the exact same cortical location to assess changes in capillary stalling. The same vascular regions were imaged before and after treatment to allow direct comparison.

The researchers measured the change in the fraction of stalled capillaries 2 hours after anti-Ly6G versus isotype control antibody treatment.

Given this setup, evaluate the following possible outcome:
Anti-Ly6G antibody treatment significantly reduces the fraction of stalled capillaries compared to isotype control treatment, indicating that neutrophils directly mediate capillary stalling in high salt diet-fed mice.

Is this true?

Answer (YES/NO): YES